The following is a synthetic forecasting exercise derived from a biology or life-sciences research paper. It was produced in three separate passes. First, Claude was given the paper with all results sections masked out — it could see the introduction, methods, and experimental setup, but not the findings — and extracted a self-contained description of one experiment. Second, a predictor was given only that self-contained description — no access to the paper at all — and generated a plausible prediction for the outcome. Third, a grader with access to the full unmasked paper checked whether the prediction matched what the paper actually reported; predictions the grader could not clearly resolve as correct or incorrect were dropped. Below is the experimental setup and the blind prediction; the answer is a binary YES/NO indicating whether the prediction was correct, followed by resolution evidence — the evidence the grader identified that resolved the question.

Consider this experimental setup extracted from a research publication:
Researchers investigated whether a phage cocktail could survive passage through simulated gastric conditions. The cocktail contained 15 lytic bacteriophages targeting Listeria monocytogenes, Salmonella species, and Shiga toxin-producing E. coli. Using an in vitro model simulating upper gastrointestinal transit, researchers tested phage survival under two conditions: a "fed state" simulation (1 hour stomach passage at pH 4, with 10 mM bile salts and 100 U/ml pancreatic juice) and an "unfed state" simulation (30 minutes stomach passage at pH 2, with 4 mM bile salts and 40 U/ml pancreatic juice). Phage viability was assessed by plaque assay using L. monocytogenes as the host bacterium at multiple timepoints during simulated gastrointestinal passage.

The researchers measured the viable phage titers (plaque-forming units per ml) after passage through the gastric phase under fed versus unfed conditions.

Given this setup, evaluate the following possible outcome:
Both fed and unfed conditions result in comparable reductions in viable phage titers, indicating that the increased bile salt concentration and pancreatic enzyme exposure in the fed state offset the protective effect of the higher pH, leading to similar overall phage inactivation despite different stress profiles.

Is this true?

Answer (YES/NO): NO